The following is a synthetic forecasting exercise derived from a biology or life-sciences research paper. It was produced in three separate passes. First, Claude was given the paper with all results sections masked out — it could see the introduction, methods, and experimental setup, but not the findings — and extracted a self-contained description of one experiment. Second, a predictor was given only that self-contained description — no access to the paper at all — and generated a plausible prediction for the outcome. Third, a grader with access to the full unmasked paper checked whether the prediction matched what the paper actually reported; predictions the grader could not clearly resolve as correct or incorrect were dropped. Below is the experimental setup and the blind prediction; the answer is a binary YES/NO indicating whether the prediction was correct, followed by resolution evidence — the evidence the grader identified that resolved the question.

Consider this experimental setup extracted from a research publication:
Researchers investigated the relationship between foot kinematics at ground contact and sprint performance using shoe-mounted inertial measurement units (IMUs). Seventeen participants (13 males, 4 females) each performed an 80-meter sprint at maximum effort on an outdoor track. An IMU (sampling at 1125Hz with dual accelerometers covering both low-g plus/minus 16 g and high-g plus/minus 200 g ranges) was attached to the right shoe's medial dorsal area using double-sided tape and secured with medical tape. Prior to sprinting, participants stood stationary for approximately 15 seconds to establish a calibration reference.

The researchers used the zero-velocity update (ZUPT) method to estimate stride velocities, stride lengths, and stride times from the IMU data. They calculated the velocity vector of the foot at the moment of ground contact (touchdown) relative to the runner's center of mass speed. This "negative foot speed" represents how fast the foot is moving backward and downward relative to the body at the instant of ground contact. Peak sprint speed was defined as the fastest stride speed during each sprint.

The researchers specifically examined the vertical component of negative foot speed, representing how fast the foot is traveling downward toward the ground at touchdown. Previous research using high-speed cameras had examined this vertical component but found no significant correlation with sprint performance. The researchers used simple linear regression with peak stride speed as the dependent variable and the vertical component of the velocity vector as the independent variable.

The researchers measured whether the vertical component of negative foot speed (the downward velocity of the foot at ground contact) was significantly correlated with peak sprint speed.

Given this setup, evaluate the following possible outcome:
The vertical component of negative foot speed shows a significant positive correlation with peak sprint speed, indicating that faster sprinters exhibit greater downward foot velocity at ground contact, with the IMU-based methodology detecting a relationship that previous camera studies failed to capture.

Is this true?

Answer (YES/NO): YES